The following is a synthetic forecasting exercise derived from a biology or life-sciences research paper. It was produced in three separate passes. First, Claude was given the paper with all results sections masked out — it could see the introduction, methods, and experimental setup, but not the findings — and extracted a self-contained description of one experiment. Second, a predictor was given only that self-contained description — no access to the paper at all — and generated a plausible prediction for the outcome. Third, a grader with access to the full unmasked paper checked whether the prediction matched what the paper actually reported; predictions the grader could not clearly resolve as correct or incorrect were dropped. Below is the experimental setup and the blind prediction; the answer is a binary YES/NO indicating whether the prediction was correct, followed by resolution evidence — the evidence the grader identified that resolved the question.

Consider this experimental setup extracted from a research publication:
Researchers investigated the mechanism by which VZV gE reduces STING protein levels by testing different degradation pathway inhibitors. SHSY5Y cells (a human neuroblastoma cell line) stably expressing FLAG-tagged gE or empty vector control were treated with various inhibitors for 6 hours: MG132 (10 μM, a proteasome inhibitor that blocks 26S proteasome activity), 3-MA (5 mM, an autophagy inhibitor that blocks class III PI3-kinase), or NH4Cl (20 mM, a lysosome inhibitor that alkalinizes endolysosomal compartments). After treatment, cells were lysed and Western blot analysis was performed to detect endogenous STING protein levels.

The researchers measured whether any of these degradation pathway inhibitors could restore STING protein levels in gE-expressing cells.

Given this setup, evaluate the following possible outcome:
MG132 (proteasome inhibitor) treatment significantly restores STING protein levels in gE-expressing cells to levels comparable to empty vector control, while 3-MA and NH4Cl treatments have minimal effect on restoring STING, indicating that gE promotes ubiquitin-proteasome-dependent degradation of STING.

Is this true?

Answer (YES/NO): NO